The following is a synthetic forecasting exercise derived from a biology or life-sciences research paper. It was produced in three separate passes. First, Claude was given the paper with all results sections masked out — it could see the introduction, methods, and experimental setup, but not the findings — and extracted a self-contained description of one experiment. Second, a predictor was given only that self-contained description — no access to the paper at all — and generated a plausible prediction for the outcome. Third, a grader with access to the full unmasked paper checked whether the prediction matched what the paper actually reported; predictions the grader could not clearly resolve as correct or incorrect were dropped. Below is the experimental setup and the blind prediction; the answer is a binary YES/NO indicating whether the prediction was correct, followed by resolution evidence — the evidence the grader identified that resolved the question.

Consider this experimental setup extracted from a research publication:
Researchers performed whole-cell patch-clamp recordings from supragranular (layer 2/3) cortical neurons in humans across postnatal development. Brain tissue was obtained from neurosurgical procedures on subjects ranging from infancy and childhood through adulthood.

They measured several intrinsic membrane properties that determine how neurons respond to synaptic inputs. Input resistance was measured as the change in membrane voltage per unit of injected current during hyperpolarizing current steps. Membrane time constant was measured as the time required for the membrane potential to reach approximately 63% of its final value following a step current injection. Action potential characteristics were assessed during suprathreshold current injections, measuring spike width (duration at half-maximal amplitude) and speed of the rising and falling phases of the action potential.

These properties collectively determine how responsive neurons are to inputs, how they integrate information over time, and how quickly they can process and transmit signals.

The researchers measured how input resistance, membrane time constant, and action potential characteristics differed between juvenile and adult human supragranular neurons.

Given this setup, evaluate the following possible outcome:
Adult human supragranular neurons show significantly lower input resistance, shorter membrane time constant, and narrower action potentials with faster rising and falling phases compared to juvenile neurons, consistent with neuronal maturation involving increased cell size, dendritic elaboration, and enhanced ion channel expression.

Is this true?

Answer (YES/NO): YES